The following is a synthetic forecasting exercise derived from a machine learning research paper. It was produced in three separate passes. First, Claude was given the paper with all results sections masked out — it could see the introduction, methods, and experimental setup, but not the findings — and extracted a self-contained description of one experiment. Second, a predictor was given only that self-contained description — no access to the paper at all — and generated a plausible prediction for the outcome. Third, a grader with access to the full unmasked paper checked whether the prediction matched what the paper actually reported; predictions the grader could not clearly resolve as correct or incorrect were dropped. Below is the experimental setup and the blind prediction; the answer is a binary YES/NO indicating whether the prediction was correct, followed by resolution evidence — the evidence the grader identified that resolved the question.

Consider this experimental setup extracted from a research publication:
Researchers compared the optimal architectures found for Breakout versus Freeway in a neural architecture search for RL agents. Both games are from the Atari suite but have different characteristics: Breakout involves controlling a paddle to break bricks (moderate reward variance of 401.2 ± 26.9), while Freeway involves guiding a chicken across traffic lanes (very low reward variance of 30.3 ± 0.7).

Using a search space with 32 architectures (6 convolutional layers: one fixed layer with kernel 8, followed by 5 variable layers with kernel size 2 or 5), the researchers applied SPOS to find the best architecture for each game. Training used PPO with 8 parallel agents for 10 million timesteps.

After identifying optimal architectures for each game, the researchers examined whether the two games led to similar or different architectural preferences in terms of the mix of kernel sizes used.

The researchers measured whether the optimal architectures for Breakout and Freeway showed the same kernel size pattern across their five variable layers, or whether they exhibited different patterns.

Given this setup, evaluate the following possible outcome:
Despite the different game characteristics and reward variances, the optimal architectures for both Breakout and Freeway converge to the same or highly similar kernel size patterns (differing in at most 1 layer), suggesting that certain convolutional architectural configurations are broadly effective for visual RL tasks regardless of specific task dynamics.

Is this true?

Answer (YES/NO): NO